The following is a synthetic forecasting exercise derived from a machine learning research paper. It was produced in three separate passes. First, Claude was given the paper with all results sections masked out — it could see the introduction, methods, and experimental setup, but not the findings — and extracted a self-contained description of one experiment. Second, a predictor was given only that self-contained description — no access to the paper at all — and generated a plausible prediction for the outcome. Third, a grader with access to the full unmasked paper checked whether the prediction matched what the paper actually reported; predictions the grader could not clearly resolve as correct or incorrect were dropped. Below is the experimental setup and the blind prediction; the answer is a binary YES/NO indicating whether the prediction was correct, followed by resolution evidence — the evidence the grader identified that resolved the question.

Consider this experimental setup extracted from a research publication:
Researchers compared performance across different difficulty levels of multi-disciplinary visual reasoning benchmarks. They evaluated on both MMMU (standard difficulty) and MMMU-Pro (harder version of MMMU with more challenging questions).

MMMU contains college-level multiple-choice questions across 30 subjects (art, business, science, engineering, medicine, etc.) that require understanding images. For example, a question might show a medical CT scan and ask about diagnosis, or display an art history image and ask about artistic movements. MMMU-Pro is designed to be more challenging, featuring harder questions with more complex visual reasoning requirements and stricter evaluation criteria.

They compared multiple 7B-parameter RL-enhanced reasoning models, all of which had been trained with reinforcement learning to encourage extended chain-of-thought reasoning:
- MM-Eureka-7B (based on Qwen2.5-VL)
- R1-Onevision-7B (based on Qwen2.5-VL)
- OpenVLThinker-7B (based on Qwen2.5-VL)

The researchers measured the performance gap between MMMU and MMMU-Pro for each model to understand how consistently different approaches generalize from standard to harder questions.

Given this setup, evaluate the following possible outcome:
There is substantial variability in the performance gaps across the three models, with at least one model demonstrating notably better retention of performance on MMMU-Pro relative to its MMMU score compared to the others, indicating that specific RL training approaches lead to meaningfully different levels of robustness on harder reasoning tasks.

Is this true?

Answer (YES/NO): YES